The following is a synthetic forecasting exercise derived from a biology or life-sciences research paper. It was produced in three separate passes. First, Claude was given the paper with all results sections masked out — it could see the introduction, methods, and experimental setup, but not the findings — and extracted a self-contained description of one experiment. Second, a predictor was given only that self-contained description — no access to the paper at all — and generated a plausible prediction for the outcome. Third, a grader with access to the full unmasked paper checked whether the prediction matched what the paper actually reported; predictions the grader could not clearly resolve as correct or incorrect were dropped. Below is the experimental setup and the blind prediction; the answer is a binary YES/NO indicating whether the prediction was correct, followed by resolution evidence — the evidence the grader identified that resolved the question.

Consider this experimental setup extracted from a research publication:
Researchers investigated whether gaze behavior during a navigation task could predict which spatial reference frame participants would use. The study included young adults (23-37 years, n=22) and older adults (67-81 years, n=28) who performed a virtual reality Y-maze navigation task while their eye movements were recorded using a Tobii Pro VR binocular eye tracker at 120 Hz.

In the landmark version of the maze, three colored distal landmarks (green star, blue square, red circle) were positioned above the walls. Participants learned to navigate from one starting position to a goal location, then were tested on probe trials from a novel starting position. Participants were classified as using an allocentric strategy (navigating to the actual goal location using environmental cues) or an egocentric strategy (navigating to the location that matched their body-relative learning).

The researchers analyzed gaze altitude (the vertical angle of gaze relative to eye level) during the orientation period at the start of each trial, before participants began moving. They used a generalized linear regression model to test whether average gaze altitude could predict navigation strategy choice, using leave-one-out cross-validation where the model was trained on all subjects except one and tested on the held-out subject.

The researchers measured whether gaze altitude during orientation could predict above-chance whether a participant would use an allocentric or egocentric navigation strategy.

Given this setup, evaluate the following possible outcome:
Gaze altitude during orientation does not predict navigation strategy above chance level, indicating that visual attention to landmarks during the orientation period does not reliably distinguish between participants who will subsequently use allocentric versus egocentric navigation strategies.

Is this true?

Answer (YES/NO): NO